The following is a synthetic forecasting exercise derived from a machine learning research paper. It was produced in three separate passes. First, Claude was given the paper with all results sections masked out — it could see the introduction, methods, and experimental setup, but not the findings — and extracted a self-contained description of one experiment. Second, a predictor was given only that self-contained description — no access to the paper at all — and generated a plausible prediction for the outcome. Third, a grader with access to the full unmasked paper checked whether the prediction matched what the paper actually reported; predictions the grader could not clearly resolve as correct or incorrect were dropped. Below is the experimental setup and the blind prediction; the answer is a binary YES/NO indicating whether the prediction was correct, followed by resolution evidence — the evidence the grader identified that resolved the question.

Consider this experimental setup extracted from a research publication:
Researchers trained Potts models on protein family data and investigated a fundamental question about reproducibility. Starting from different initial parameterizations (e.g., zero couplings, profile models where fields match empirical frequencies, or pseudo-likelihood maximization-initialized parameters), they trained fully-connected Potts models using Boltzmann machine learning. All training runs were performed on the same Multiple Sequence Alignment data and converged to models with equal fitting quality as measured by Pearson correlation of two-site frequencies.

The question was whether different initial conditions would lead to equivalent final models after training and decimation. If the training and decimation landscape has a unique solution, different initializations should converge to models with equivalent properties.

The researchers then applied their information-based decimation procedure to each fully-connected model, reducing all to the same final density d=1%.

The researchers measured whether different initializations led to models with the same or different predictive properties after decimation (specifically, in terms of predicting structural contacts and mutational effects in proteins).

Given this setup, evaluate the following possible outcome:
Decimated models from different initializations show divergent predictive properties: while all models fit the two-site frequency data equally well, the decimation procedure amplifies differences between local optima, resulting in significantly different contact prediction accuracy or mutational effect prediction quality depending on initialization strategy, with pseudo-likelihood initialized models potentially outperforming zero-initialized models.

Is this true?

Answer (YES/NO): NO